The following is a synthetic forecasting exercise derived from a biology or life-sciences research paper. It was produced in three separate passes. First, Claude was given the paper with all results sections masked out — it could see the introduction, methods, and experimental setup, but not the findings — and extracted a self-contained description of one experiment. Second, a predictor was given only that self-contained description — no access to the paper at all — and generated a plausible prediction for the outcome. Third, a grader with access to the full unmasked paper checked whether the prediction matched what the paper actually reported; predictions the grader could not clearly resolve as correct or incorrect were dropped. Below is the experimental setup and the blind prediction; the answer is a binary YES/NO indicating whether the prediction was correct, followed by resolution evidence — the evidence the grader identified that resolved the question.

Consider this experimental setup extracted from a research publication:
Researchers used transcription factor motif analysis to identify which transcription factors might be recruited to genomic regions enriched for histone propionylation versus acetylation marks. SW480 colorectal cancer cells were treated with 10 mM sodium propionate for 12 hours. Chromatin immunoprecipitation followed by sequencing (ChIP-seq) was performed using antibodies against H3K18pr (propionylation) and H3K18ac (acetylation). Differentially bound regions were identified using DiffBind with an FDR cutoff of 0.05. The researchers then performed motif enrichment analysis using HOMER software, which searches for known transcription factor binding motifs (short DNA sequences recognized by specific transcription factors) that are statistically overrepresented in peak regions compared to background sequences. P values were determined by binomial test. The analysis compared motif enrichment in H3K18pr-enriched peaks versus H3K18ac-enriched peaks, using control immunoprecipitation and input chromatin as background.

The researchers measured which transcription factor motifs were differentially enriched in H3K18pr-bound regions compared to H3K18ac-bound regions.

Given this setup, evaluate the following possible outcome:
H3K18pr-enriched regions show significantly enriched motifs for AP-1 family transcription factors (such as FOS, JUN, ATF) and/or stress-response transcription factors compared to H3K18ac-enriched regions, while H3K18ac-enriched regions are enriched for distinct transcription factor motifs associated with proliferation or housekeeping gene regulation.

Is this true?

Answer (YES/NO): YES